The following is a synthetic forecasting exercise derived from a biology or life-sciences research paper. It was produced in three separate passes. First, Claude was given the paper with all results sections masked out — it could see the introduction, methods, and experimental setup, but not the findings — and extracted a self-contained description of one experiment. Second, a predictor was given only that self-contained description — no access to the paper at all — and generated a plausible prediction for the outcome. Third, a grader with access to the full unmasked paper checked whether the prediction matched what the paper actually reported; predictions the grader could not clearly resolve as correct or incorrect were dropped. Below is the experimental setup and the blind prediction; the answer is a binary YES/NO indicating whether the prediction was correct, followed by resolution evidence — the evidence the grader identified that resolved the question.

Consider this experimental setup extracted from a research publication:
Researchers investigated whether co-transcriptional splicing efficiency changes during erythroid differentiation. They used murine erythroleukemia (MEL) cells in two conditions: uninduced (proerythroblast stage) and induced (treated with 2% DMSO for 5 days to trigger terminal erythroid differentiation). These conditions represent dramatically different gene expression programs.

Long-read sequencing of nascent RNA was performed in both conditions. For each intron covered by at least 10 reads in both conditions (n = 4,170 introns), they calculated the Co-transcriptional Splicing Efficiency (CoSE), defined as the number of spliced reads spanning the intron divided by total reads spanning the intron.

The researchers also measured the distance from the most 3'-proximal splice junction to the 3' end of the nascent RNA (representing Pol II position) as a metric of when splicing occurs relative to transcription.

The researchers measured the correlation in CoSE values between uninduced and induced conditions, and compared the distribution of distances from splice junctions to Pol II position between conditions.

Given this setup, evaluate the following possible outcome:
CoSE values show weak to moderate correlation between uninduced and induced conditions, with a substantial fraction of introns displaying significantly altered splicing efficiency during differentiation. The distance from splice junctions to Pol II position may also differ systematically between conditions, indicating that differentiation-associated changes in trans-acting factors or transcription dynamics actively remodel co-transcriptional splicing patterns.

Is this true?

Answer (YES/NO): NO